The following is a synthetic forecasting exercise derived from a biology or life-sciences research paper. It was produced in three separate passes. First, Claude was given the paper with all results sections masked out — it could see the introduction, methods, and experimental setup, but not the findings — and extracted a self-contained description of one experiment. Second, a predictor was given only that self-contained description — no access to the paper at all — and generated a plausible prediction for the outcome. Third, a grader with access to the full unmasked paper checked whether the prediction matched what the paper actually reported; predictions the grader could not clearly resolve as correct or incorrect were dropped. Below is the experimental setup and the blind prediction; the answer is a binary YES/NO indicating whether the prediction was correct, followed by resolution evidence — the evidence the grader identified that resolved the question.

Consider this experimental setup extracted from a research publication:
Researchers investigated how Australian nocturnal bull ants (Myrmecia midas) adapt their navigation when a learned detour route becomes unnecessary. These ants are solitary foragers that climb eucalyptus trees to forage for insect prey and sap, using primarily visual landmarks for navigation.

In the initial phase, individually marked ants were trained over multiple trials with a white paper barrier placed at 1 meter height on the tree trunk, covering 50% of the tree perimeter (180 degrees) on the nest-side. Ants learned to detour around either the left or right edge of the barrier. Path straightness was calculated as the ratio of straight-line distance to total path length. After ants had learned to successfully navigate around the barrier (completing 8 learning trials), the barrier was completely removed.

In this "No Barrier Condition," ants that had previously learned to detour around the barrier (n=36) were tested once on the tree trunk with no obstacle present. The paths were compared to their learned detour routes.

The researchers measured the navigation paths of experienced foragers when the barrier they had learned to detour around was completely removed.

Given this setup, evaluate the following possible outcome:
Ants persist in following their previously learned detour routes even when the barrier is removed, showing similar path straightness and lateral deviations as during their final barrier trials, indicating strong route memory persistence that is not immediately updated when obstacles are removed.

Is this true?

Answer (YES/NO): YES